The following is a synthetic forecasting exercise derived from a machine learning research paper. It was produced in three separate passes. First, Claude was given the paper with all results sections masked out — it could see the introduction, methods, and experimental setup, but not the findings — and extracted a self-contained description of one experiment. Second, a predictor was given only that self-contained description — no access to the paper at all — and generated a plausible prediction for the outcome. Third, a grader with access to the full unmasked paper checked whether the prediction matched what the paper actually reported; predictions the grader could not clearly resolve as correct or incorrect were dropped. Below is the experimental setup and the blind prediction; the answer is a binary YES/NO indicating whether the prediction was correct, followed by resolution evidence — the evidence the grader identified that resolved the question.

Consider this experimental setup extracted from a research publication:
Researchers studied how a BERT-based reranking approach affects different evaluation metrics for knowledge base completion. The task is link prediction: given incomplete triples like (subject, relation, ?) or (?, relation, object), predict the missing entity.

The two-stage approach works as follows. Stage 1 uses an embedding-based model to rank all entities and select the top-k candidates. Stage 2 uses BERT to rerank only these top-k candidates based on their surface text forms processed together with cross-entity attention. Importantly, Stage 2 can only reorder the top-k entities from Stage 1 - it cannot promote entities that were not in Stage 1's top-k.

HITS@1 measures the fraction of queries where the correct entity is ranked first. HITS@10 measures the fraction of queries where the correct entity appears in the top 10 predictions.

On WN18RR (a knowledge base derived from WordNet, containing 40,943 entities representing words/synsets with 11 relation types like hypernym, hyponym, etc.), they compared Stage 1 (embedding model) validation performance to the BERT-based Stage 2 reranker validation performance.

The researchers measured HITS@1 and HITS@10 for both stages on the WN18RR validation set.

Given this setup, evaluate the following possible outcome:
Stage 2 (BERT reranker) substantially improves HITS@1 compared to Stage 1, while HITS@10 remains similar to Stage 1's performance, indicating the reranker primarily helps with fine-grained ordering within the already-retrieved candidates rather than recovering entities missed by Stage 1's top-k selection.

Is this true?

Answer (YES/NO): NO